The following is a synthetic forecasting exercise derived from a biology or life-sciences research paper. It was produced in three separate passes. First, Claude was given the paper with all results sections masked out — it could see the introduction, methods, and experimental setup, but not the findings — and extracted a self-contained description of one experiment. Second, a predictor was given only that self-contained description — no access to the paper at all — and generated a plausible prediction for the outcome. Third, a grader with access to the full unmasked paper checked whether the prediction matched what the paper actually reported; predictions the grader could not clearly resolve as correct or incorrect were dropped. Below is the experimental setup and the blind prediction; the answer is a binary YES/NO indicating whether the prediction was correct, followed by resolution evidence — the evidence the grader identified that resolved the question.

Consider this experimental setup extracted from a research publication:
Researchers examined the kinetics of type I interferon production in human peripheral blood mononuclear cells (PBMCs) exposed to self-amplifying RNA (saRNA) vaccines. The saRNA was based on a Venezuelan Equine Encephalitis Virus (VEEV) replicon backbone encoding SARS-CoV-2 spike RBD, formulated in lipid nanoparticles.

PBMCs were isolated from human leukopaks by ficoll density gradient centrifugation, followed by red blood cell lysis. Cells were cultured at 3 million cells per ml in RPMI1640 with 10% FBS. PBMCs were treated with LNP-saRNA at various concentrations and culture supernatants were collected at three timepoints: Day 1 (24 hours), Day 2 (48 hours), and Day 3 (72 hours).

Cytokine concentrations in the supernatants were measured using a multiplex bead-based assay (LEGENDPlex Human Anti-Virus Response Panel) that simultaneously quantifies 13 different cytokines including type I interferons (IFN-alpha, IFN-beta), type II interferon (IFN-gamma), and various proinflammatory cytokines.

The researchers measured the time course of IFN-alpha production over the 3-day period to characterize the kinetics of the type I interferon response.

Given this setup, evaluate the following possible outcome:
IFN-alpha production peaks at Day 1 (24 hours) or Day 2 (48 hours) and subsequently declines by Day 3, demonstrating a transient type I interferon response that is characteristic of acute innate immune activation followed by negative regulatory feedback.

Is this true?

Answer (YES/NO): YES